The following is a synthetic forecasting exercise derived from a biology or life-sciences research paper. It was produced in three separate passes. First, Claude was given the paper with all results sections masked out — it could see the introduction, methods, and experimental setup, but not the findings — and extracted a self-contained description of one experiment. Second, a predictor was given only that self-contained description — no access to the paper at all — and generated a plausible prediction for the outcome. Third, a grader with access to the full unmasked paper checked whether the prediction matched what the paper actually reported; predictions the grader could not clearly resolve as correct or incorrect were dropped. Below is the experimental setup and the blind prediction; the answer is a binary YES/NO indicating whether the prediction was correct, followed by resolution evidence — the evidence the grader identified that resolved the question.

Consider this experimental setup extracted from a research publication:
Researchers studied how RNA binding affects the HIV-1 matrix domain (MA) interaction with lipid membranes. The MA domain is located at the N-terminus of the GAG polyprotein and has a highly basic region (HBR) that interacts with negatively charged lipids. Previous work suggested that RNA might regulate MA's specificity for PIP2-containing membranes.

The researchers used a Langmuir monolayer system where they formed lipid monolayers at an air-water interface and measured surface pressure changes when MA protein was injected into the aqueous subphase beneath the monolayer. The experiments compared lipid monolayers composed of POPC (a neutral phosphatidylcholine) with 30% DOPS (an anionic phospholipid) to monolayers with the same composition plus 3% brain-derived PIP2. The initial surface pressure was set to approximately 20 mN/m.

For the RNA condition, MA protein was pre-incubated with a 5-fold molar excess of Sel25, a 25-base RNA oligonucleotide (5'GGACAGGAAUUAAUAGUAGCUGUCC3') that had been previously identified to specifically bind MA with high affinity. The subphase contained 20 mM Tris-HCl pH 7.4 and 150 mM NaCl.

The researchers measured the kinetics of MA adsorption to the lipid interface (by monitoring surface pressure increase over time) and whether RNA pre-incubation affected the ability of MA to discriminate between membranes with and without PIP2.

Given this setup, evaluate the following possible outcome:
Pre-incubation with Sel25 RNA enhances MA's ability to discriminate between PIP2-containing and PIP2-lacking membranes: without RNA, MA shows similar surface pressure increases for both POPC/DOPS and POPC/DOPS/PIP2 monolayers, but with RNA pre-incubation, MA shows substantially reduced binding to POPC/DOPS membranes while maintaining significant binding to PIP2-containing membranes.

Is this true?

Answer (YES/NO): NO